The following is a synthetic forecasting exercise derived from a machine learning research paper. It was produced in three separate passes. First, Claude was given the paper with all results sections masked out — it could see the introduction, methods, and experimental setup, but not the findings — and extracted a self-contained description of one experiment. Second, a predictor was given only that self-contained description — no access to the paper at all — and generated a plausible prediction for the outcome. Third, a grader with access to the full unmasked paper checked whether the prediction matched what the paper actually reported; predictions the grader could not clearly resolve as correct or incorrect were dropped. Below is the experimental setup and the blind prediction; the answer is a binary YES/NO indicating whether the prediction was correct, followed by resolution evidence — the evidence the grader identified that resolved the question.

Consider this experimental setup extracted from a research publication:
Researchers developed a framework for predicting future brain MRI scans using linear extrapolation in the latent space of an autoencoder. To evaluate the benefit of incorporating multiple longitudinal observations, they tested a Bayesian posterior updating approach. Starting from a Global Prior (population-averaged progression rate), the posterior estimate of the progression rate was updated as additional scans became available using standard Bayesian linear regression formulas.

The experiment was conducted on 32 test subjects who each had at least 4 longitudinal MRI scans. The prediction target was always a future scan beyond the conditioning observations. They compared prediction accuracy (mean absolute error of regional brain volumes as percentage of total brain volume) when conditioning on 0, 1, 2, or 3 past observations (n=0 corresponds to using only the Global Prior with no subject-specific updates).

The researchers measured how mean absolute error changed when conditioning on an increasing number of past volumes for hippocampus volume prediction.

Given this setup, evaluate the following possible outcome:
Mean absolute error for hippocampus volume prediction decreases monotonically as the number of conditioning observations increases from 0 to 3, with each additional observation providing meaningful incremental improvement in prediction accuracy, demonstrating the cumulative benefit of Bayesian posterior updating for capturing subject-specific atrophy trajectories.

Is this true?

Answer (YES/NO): NO